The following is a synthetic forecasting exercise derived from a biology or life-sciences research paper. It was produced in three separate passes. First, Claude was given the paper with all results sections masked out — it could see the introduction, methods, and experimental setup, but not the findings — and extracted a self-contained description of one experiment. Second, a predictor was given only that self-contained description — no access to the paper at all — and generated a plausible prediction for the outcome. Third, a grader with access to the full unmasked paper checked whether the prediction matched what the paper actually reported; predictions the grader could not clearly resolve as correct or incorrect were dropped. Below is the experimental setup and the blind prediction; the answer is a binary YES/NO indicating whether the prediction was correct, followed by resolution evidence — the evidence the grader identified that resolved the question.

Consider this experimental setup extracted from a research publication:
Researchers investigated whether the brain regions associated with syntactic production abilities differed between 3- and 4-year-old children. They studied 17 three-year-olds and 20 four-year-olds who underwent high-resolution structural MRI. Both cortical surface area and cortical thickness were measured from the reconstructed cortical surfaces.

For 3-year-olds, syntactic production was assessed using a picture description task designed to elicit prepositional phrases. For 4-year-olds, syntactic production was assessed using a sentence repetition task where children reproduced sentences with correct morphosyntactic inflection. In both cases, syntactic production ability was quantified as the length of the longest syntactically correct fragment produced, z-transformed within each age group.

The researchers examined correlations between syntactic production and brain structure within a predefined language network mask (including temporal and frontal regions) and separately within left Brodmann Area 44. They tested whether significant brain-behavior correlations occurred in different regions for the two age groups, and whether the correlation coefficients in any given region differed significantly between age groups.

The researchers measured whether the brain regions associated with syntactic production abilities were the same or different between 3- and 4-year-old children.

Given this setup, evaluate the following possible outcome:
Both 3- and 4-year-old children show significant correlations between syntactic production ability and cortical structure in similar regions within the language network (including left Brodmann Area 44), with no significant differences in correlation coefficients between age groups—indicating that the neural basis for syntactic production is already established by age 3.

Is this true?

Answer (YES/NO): NO